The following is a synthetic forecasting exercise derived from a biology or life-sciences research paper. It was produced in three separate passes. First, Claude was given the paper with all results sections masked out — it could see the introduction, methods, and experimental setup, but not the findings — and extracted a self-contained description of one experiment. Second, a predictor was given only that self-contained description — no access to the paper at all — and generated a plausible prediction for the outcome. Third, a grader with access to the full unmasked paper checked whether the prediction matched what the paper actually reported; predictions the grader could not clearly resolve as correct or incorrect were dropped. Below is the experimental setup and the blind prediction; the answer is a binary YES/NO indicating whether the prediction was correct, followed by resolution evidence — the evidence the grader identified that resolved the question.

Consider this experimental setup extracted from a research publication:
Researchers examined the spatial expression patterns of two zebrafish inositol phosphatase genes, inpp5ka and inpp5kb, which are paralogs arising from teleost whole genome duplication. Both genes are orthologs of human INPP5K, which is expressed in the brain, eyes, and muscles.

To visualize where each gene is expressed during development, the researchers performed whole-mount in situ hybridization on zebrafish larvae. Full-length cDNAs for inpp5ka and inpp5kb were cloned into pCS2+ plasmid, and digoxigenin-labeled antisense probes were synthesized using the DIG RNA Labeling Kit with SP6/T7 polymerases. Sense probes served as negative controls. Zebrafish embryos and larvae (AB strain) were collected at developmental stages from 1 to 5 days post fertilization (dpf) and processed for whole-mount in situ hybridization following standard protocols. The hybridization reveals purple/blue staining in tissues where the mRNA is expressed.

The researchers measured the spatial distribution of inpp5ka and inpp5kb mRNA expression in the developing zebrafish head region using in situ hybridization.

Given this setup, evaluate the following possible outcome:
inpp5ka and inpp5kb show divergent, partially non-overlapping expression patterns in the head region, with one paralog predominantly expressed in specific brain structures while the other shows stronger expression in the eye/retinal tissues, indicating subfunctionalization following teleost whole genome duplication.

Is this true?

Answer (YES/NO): NO